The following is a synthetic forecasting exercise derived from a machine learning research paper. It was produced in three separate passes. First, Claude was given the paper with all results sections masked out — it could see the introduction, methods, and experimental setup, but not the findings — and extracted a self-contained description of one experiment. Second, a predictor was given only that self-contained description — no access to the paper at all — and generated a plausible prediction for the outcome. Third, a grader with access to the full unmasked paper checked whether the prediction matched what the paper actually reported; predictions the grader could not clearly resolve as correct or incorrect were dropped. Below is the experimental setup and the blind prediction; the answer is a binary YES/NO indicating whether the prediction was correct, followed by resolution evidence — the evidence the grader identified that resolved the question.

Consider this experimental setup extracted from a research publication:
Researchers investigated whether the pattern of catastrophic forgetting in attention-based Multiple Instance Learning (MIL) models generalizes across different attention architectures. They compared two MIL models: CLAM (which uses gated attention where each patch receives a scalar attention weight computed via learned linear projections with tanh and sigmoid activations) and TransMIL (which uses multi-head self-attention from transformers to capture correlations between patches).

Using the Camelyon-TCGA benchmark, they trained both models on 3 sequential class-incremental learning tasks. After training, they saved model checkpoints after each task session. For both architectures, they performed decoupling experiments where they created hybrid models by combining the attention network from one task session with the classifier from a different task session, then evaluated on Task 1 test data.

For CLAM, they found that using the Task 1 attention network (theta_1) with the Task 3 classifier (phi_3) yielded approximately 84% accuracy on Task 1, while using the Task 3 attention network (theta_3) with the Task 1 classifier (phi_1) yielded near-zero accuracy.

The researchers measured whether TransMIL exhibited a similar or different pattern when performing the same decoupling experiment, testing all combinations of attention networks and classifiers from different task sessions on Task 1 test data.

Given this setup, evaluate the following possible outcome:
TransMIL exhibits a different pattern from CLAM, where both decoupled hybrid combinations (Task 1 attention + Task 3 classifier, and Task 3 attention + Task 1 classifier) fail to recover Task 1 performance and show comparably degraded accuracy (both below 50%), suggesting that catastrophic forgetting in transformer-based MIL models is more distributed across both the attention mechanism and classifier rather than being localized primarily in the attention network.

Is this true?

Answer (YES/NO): NO